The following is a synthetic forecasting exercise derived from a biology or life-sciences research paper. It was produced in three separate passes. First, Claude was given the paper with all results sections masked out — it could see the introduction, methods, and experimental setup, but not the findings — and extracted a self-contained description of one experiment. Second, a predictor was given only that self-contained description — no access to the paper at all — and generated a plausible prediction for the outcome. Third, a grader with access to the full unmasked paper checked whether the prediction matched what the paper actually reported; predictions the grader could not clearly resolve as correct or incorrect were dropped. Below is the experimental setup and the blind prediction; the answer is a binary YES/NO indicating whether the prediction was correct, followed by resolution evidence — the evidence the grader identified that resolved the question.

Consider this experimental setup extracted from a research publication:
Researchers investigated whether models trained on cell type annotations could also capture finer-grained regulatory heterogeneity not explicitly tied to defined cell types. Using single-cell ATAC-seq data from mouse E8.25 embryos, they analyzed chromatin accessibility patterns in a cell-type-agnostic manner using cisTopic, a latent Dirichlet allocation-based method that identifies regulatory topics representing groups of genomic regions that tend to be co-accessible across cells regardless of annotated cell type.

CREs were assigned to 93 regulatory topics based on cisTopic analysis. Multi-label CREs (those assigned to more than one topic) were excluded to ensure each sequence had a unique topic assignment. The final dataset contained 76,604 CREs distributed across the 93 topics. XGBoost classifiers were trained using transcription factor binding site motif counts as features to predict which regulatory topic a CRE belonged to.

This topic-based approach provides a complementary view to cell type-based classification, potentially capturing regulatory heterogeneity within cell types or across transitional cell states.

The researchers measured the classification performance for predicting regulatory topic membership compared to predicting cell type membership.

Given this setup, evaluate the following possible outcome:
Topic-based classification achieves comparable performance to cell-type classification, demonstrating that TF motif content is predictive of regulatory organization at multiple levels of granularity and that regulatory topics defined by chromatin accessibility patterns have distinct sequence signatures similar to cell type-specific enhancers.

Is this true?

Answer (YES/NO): NO